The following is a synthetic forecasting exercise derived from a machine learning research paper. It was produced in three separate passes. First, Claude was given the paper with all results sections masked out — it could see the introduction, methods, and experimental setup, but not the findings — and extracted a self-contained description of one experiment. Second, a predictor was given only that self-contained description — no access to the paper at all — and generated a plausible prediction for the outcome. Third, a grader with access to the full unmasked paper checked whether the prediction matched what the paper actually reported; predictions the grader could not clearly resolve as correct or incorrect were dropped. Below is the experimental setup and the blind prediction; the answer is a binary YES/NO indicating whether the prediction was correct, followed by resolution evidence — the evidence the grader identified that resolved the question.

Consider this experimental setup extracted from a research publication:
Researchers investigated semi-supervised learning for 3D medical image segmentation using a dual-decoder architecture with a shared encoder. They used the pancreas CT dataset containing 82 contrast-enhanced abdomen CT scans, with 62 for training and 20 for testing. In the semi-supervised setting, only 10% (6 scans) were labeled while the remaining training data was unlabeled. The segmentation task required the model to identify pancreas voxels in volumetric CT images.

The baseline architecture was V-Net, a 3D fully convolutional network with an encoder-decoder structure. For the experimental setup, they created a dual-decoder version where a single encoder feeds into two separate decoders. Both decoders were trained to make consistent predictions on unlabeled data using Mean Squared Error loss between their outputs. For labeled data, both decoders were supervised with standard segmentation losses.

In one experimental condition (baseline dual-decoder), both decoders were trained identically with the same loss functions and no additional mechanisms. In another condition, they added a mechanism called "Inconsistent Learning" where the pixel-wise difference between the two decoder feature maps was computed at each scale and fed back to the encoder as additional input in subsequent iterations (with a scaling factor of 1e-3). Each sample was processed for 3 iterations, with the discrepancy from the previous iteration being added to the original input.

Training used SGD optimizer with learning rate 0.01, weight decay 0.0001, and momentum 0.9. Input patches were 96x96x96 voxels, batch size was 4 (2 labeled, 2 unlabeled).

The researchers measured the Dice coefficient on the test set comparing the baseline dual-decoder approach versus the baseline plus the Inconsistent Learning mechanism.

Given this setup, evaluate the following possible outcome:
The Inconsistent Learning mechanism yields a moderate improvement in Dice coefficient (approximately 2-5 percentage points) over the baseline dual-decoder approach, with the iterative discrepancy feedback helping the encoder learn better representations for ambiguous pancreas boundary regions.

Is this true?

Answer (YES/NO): YES